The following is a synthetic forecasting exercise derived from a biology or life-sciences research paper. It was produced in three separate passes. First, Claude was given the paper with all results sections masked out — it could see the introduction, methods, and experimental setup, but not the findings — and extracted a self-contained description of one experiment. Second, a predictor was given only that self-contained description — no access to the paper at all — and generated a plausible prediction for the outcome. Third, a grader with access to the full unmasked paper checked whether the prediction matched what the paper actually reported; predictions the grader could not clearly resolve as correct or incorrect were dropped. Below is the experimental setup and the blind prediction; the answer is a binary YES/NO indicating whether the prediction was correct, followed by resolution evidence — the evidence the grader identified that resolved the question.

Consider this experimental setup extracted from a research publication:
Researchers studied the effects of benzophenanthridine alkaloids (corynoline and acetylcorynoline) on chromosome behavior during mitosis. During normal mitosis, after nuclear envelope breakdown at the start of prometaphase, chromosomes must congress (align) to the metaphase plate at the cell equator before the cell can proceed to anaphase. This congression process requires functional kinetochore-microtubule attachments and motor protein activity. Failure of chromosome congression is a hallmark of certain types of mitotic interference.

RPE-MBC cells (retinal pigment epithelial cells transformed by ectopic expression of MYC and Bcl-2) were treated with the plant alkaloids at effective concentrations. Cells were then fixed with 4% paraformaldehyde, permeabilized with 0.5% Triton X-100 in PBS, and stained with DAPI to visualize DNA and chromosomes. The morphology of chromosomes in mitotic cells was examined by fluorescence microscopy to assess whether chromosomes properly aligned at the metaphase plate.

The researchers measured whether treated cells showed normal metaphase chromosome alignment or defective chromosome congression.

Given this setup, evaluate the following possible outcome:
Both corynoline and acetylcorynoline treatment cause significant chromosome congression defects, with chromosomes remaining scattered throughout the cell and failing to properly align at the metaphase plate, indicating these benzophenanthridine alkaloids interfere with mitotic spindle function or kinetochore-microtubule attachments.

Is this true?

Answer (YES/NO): YES